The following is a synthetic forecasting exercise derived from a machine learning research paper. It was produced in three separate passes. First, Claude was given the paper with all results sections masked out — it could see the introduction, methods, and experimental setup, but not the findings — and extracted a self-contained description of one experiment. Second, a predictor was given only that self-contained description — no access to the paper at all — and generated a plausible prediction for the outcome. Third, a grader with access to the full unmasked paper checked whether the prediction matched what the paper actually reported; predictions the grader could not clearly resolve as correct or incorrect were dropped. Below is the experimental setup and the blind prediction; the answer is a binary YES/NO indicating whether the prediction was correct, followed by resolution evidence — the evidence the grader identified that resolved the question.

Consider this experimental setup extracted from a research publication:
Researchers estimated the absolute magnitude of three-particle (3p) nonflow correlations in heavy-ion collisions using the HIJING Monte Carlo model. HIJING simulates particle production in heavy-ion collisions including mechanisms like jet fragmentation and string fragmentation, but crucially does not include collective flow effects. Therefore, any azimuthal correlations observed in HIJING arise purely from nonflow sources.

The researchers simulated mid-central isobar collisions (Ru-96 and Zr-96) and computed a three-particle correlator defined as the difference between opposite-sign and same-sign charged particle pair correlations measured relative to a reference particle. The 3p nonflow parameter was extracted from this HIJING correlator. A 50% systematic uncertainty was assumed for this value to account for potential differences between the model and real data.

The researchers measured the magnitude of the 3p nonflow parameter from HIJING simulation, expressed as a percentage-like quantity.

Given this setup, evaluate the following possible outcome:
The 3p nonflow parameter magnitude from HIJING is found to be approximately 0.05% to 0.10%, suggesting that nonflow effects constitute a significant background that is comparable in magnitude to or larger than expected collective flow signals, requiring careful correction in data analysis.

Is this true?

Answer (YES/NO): NO